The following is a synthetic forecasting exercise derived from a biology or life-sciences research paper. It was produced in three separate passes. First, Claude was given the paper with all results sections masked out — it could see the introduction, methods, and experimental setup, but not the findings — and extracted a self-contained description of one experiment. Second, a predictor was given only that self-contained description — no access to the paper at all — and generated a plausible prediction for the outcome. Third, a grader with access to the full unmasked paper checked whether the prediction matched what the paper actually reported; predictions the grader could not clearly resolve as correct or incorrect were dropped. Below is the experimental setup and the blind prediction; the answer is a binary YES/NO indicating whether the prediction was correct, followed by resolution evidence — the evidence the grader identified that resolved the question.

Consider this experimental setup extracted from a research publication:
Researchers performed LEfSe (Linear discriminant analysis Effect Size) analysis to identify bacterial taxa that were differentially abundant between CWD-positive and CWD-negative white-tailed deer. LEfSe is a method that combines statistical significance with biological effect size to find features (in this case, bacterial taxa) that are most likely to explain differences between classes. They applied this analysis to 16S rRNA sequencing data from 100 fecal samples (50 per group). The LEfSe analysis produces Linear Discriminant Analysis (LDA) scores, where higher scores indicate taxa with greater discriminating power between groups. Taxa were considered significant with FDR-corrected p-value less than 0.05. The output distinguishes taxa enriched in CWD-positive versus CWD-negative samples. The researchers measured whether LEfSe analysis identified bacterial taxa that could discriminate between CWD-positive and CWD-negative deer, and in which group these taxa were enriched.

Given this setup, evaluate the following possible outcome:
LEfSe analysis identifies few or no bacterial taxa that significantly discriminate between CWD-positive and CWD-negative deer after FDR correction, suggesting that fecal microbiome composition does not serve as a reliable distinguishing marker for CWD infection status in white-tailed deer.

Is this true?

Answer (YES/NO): NO